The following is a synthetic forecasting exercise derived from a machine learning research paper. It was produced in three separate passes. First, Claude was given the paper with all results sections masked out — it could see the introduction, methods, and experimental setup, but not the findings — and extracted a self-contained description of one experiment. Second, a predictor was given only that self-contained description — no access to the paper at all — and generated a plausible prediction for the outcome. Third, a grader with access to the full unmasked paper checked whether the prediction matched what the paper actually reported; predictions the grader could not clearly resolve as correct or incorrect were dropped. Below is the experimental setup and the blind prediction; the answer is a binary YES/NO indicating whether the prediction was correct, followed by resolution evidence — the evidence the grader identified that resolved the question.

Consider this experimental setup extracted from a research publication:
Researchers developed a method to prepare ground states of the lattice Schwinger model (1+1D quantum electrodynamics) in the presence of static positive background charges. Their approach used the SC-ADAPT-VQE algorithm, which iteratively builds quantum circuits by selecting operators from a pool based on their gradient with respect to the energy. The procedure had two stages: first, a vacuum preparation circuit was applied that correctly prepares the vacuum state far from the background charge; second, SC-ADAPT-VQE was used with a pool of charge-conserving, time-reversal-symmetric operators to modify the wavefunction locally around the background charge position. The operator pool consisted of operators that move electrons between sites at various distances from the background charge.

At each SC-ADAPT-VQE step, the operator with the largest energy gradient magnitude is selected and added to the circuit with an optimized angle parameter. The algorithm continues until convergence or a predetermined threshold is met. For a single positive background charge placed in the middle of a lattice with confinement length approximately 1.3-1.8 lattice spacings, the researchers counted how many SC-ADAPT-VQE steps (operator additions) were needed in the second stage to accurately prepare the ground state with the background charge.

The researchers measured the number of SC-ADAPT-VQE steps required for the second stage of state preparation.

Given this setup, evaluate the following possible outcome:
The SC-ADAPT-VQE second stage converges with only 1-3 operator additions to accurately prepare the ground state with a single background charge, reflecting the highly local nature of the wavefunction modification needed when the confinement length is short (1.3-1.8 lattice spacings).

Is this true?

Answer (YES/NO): NO